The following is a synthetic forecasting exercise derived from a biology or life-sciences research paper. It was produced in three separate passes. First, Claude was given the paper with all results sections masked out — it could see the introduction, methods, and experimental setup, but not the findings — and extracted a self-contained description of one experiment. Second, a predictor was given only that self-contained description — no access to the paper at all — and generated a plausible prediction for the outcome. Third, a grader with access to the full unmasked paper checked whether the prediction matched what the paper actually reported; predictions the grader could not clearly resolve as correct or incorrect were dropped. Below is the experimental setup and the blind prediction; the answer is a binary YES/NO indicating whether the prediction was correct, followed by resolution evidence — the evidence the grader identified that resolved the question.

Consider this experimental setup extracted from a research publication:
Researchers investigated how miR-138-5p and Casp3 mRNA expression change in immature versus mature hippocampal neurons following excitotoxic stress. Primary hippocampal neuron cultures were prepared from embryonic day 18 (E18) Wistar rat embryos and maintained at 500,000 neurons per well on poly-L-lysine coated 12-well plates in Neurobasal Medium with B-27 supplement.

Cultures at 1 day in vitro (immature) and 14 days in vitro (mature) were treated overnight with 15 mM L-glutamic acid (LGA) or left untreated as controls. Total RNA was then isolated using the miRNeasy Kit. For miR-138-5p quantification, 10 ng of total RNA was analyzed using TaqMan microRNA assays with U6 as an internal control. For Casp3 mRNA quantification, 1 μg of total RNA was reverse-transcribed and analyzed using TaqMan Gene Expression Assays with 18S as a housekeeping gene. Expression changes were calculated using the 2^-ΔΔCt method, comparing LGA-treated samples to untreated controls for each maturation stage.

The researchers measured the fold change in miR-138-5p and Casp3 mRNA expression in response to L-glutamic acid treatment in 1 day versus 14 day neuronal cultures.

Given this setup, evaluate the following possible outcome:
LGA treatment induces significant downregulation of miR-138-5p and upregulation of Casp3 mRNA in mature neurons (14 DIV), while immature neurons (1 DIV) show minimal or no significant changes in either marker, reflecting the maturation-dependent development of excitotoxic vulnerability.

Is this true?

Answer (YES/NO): NO